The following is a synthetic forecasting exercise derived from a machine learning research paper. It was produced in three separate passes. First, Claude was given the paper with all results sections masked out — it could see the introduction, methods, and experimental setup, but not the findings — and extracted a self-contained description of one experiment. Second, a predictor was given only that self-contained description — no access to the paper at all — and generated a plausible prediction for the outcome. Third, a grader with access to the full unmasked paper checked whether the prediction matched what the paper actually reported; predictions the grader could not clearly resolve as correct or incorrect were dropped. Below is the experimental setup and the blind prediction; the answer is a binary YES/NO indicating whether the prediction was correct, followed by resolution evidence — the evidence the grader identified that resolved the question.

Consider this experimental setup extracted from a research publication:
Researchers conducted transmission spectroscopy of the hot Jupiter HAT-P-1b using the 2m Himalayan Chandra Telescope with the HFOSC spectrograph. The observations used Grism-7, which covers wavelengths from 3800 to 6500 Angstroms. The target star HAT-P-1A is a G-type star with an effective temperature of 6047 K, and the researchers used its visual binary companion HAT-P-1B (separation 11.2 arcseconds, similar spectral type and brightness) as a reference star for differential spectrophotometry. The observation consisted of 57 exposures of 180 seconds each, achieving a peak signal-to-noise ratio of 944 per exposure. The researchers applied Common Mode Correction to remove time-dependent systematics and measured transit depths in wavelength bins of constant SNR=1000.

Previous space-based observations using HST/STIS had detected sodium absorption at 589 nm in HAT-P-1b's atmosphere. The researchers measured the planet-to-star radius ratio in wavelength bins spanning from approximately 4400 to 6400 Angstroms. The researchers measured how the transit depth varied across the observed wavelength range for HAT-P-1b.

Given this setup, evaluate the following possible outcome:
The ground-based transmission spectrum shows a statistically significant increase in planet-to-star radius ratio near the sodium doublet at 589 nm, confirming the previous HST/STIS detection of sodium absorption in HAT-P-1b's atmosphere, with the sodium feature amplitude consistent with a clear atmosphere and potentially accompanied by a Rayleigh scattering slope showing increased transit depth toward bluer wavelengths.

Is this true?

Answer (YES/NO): NO